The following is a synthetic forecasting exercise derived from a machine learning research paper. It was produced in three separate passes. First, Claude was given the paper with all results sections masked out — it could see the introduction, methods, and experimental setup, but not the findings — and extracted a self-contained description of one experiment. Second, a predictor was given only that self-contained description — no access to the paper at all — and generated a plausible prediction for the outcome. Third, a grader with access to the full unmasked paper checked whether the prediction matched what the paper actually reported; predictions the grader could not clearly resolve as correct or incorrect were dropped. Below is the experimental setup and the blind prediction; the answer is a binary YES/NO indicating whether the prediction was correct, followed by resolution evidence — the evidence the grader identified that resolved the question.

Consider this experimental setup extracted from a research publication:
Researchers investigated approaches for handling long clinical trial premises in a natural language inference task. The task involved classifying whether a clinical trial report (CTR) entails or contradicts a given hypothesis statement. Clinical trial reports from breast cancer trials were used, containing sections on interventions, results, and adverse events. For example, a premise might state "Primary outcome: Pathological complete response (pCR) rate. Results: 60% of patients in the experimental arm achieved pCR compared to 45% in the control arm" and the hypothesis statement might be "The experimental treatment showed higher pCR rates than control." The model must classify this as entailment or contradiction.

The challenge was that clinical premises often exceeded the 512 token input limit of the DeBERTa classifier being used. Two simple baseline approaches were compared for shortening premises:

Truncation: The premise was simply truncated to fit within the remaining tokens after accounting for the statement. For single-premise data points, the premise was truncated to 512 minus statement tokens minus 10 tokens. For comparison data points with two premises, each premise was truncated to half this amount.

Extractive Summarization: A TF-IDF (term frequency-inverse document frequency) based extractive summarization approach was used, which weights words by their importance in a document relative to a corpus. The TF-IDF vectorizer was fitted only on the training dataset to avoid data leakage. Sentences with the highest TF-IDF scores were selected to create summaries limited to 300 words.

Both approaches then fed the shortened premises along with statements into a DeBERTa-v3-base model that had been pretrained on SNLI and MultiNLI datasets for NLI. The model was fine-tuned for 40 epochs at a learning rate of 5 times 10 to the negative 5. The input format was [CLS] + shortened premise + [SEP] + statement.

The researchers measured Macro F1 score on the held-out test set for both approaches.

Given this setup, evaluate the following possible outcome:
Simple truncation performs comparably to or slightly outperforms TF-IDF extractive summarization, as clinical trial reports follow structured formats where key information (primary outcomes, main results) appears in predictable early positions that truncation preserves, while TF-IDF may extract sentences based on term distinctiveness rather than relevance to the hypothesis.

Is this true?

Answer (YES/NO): NO